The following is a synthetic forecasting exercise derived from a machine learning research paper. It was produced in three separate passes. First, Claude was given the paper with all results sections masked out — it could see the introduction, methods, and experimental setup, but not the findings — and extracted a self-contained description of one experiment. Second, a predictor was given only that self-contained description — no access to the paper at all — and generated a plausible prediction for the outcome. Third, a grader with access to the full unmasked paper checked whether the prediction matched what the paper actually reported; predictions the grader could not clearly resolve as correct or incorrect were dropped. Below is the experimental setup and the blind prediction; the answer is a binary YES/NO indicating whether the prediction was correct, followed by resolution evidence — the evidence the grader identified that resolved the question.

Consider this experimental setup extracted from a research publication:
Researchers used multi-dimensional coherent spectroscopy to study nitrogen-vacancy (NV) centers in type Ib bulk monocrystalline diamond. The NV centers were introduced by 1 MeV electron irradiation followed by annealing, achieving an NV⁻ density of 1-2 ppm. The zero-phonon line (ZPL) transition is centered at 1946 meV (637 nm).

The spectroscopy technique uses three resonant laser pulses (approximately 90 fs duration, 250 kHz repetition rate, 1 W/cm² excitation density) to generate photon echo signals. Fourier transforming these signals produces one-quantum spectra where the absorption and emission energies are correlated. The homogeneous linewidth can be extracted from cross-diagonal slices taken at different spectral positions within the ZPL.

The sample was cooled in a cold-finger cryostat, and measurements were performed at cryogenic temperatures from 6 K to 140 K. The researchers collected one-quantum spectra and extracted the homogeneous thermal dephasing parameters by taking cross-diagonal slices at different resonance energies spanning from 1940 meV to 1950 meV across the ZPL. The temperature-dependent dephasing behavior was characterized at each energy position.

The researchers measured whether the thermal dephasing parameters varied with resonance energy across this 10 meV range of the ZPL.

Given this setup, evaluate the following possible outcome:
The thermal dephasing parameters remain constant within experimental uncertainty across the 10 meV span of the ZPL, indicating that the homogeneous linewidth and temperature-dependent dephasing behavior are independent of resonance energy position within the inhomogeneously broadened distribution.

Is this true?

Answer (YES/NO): NO